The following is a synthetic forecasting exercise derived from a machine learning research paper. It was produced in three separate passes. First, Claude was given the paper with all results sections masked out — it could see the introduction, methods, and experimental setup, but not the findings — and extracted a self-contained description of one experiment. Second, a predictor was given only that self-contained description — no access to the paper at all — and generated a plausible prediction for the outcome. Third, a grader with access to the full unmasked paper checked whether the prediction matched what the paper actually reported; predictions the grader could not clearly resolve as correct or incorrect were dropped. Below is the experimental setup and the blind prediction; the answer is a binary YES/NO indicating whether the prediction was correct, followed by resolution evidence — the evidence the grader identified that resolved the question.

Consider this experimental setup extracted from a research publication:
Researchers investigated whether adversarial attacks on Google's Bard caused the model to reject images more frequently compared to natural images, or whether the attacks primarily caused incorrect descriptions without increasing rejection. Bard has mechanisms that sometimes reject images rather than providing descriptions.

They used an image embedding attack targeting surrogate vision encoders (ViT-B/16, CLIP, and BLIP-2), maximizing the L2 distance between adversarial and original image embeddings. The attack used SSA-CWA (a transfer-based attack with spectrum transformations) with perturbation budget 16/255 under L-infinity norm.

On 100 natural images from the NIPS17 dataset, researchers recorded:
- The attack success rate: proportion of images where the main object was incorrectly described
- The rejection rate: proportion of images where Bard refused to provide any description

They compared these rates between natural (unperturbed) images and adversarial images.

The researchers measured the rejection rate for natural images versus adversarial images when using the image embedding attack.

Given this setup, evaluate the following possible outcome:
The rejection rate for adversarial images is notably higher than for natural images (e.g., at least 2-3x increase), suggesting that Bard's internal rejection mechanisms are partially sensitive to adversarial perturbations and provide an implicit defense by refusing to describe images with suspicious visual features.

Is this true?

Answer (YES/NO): YES